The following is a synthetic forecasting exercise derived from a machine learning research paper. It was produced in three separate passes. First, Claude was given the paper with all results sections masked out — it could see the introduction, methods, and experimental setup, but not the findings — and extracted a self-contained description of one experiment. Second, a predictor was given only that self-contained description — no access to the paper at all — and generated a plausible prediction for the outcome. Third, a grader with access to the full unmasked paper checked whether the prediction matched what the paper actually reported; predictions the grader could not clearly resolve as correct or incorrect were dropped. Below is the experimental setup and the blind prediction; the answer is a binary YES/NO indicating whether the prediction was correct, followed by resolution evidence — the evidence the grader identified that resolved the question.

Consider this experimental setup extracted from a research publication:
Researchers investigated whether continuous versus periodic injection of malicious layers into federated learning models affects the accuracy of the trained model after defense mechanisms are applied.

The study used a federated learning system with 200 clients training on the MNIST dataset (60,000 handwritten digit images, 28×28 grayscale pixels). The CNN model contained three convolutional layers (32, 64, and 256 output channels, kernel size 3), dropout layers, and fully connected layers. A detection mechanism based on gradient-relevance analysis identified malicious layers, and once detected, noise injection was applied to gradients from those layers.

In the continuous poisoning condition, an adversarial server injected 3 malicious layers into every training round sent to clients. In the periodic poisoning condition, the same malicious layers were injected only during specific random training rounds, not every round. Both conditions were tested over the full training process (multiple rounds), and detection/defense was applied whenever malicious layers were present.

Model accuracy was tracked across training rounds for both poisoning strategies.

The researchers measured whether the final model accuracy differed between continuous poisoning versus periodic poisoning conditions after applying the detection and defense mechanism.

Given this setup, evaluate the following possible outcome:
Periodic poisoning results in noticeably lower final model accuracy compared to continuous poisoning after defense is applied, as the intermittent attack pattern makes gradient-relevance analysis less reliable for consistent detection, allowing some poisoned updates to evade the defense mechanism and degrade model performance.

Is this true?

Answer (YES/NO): NO